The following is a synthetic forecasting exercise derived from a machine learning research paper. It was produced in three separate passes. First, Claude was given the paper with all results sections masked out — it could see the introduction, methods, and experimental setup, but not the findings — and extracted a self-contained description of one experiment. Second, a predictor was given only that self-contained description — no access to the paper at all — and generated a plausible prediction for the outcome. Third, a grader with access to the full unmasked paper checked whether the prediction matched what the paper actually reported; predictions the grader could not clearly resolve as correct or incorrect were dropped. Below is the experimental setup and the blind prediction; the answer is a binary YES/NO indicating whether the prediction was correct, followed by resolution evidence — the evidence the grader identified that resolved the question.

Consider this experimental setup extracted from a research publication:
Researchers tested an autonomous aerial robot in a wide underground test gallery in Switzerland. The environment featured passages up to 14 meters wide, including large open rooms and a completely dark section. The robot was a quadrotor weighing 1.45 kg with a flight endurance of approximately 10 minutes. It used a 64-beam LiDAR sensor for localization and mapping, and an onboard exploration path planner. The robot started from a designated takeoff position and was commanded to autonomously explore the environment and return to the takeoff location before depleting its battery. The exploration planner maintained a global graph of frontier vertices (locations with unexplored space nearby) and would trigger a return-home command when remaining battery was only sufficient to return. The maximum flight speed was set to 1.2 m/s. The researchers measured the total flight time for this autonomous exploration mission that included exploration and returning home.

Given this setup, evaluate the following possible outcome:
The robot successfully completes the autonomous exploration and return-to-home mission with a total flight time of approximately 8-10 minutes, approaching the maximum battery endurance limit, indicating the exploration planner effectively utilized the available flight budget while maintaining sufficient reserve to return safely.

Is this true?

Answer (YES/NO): YES